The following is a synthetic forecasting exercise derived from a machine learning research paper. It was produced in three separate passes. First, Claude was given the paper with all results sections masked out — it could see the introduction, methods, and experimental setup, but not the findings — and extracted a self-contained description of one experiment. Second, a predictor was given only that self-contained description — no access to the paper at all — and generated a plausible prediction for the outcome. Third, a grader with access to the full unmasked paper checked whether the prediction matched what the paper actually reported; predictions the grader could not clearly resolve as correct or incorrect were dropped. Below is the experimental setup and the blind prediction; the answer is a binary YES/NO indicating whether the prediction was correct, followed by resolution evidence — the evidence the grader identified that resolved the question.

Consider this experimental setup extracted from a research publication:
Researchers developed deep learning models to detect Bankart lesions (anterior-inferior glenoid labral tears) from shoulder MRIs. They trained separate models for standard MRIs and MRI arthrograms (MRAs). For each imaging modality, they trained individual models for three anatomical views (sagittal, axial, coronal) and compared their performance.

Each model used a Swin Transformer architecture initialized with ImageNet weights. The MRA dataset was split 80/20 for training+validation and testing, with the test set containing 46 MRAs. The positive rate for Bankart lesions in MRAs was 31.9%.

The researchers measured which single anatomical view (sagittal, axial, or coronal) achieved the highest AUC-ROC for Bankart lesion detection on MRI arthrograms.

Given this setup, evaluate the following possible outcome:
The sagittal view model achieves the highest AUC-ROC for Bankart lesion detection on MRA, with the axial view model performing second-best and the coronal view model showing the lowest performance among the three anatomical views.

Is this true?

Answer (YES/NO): NO